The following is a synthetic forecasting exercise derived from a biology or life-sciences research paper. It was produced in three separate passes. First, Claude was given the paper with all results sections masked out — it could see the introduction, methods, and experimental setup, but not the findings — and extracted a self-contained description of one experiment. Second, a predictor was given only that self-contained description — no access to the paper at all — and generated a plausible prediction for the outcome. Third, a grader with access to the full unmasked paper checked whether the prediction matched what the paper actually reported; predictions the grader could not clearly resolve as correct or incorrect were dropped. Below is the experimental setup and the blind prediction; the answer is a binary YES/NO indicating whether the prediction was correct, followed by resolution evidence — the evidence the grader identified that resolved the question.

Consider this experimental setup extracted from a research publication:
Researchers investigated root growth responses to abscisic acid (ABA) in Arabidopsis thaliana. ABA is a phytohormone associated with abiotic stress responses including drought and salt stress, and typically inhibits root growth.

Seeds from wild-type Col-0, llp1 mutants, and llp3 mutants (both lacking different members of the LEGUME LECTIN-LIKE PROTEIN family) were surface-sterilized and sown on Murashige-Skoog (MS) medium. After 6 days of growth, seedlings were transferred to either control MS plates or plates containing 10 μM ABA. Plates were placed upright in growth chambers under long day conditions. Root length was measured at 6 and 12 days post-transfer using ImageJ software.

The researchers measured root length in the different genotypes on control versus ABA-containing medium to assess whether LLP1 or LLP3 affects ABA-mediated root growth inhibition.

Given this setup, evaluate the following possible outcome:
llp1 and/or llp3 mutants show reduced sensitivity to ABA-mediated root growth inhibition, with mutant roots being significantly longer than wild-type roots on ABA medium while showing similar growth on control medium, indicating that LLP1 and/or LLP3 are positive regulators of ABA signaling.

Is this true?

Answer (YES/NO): NO